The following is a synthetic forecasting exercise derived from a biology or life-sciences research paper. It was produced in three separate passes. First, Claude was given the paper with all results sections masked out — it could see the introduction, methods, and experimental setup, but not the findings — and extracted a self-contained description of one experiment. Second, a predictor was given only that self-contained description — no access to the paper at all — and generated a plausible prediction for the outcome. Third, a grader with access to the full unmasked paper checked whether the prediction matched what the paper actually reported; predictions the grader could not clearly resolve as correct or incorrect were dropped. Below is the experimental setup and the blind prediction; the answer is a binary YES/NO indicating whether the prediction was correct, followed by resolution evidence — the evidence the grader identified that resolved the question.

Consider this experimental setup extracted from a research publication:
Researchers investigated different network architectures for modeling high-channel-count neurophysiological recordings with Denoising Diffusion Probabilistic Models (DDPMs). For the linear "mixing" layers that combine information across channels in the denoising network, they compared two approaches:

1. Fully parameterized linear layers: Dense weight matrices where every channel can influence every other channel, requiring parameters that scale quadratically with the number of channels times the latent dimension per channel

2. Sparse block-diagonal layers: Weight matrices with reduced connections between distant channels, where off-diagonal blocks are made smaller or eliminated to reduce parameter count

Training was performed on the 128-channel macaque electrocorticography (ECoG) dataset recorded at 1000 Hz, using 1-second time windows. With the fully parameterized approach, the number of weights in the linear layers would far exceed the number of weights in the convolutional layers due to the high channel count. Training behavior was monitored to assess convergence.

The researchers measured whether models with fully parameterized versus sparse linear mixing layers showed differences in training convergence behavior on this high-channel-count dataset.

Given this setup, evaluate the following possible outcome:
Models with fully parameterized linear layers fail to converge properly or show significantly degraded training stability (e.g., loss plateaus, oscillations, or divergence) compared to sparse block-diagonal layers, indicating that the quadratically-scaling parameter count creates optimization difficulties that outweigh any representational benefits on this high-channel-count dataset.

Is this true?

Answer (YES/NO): YES